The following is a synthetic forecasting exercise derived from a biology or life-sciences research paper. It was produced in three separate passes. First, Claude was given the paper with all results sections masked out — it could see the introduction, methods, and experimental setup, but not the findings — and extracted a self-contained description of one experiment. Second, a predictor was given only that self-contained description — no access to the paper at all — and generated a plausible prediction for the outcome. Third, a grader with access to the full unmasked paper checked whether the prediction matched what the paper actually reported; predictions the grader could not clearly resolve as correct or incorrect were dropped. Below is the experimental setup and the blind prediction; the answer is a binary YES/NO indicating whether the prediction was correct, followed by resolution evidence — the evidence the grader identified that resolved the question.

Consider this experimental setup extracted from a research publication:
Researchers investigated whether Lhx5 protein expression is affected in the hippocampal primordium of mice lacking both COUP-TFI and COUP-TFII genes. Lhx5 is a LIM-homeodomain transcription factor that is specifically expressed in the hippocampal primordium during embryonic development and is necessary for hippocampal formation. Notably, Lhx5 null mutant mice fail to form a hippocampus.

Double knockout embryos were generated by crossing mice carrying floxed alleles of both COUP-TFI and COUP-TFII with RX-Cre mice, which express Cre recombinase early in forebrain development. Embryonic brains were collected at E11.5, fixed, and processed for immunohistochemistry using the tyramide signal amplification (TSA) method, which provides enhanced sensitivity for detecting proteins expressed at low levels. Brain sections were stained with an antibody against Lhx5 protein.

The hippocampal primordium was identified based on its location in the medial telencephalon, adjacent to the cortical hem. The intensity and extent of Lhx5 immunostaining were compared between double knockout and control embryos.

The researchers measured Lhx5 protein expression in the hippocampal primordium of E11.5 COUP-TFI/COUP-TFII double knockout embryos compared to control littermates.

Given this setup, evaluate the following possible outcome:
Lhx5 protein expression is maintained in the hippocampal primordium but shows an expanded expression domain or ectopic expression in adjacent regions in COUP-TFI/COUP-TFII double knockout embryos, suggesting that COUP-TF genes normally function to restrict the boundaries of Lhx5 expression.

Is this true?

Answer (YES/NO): NO